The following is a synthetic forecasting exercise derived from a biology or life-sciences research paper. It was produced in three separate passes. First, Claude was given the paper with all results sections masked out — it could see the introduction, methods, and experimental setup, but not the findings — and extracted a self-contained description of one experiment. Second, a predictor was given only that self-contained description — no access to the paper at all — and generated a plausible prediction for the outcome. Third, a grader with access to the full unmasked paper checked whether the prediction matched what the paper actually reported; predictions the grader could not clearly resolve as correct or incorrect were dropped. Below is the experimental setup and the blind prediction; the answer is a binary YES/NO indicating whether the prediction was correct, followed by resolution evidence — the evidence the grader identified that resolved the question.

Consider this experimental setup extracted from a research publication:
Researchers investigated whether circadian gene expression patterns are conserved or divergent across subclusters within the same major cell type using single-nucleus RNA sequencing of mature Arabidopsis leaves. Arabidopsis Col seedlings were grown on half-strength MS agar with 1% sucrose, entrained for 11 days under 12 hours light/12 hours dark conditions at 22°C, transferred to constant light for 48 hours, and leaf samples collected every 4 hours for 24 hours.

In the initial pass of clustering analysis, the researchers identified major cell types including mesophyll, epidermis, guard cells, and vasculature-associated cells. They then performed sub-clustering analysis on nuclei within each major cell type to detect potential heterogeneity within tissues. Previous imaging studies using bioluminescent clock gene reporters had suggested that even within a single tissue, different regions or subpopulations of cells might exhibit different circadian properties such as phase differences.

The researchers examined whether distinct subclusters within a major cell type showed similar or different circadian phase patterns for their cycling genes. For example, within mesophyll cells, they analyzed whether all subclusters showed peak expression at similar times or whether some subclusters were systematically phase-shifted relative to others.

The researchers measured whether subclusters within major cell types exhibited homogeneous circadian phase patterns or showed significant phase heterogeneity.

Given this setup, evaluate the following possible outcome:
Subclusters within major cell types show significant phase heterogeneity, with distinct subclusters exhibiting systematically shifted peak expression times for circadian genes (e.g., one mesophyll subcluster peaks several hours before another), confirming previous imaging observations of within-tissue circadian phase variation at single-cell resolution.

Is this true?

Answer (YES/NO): NO